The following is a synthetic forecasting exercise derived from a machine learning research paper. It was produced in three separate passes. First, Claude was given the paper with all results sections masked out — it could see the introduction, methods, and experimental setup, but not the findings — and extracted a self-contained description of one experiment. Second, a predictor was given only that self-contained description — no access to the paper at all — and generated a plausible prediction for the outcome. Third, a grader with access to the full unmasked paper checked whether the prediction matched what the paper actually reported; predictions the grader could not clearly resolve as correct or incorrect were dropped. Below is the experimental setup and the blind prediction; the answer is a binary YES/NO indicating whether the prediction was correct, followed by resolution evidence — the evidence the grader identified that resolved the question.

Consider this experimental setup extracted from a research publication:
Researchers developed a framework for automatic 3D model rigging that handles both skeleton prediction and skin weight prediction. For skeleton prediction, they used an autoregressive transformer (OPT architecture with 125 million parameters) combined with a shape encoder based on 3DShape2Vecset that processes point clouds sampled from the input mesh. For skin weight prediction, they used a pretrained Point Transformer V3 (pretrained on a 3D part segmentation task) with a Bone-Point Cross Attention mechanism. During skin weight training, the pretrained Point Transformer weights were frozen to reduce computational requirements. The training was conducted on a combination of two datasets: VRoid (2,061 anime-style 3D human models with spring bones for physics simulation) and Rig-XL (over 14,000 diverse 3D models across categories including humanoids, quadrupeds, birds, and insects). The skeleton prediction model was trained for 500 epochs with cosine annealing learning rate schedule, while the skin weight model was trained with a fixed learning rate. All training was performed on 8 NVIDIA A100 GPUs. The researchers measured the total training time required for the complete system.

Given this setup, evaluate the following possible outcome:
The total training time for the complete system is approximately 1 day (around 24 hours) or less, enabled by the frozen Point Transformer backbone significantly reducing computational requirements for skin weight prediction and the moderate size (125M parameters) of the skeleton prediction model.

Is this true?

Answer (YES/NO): NO